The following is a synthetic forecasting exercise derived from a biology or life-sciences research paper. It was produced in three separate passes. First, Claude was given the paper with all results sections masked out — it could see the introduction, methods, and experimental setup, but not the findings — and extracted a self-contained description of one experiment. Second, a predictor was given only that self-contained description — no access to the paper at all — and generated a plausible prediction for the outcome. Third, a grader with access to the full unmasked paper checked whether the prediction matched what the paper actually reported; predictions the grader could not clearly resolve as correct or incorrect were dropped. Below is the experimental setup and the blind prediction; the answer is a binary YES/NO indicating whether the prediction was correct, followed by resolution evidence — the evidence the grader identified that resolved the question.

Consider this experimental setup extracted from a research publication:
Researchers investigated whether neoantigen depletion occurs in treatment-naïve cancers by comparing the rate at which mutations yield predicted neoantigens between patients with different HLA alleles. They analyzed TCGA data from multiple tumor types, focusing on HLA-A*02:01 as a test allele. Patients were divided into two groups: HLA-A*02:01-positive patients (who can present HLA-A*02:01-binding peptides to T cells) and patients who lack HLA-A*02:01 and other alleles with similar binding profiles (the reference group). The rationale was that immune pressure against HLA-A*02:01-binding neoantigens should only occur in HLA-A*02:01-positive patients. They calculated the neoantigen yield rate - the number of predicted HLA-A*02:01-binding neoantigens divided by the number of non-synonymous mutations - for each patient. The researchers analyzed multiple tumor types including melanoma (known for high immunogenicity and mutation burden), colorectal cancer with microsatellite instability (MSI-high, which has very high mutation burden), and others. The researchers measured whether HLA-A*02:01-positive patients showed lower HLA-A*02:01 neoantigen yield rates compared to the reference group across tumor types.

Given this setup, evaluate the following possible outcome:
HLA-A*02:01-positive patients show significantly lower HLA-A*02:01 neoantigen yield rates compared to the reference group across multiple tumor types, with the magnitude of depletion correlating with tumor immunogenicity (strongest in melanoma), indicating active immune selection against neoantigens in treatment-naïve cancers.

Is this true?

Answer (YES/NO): NO